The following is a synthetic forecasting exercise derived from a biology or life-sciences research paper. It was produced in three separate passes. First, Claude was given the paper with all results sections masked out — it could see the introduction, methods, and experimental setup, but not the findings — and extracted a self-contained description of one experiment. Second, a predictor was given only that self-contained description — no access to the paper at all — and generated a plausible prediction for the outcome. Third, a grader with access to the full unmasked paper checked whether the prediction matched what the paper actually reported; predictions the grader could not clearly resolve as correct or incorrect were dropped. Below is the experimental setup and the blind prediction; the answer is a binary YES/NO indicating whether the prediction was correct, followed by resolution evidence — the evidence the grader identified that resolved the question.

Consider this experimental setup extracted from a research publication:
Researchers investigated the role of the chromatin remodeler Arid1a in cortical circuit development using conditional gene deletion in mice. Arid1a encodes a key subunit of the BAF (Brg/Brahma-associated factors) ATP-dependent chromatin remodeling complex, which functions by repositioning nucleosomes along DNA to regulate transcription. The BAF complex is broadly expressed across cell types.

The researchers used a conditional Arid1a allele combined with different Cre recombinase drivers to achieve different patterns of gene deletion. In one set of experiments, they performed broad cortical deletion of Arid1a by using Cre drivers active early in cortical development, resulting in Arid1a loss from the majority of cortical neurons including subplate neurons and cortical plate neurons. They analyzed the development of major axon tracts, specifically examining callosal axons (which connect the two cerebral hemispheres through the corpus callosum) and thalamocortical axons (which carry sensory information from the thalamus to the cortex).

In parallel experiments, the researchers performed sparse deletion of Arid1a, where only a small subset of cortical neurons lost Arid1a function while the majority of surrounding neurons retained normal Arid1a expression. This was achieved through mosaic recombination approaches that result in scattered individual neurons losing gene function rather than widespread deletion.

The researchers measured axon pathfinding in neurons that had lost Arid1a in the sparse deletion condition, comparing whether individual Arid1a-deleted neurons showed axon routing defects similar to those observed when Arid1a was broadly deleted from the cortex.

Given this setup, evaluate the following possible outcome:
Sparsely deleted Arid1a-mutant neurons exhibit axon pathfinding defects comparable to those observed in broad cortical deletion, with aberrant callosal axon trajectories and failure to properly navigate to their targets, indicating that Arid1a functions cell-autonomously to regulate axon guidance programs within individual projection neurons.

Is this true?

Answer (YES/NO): NO